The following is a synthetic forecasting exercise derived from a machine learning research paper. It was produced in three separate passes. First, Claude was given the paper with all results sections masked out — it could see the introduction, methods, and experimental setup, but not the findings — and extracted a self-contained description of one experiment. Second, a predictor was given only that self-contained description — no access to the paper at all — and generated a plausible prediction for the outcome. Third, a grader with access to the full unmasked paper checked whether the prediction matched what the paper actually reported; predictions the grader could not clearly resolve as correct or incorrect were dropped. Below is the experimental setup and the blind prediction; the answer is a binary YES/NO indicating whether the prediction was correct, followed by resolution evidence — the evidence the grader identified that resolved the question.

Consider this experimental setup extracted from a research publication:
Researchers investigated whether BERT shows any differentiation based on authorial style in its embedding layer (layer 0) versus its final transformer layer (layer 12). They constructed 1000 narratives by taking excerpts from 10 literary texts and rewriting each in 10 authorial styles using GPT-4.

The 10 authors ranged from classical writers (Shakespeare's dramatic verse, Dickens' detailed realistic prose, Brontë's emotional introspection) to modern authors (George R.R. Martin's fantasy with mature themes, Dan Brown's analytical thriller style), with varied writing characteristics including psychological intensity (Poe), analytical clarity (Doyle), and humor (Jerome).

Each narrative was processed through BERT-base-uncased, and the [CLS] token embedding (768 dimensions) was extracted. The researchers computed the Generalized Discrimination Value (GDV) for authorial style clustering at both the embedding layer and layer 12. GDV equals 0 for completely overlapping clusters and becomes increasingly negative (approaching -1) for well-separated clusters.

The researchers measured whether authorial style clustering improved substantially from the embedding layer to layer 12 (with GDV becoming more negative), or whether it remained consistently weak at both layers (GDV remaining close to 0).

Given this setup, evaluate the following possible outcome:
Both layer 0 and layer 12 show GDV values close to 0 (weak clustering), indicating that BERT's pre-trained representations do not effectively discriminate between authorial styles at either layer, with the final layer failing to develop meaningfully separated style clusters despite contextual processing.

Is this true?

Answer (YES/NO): YES